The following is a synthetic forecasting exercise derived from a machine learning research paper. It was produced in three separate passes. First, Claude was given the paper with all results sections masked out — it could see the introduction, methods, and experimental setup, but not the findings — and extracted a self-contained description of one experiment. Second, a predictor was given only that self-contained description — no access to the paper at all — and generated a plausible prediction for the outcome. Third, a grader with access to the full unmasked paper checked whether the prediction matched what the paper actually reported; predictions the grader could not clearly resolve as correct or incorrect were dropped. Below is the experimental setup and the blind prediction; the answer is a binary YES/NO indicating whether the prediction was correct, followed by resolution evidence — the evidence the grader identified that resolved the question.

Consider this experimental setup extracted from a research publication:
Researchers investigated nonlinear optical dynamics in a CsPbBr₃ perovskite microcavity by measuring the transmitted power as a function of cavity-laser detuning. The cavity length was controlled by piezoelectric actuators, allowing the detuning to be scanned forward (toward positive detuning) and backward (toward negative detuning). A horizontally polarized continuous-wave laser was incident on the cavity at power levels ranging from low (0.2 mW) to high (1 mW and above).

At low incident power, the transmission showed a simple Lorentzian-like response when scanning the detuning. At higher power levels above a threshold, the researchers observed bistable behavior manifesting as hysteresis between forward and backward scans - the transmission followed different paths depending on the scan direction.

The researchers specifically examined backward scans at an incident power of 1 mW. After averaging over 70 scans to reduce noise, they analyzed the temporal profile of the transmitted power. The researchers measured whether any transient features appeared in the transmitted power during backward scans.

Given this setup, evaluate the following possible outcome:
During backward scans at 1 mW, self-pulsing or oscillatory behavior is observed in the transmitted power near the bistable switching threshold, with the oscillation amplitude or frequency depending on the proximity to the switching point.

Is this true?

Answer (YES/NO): NO